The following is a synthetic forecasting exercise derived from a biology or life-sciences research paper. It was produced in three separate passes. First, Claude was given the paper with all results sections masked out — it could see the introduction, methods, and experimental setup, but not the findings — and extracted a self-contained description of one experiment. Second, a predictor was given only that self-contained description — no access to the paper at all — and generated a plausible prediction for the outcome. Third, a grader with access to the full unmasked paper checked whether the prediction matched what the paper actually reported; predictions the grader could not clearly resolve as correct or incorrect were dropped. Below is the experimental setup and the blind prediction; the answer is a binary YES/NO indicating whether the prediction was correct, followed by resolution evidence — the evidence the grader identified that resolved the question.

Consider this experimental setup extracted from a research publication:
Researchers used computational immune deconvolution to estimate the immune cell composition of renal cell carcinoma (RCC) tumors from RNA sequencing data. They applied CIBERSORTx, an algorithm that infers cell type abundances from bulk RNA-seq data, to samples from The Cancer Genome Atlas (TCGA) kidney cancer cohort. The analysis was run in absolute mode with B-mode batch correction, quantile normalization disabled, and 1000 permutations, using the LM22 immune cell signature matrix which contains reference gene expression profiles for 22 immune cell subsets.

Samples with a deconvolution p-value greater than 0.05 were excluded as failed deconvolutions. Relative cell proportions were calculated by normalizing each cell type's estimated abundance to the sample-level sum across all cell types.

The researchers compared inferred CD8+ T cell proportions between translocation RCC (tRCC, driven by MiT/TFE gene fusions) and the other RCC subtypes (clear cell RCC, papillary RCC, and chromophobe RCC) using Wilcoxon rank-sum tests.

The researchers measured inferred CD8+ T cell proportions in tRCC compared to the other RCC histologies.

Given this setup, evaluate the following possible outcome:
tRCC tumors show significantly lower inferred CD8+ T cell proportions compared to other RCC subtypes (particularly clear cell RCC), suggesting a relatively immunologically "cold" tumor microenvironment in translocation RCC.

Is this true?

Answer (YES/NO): NO